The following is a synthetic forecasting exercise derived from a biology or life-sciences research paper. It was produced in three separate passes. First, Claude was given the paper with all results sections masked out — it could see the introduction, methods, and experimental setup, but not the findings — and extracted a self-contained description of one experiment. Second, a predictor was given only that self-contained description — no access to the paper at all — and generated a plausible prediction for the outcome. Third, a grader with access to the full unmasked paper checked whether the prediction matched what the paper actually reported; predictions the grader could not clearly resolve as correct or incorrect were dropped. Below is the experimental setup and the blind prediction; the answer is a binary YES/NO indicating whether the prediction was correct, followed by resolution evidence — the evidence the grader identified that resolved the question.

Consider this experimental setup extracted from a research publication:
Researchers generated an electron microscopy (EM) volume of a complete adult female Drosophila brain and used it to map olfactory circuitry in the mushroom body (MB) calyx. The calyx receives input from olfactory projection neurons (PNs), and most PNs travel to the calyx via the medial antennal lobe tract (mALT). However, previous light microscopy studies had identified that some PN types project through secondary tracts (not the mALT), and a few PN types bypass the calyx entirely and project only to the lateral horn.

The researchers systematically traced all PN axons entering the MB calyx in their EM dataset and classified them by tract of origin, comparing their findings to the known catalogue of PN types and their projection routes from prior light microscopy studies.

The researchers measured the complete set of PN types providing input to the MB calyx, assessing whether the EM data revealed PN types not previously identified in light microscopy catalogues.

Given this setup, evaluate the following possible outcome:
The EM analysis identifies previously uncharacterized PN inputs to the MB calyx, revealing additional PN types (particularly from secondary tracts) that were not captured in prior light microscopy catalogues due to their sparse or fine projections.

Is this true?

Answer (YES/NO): NO